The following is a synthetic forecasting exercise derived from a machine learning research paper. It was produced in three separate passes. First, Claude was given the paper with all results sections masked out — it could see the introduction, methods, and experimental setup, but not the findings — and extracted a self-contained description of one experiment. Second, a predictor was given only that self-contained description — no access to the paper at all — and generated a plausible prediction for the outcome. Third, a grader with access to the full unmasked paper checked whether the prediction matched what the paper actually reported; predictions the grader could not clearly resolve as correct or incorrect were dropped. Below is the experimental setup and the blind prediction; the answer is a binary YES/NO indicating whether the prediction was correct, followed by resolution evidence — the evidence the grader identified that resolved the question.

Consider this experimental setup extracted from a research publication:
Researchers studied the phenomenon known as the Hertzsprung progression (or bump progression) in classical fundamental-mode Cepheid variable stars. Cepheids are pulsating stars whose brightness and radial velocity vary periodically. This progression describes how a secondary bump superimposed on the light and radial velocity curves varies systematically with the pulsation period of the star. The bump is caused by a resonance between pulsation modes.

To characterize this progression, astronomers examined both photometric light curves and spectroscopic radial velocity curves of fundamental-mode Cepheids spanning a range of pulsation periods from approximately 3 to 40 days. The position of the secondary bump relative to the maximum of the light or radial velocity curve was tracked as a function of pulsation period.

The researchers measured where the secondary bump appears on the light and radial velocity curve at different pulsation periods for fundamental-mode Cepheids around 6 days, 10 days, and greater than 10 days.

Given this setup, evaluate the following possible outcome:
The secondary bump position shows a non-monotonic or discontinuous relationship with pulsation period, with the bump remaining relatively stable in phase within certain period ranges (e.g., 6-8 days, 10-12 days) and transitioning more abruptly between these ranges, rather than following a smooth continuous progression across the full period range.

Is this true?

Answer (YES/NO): NO